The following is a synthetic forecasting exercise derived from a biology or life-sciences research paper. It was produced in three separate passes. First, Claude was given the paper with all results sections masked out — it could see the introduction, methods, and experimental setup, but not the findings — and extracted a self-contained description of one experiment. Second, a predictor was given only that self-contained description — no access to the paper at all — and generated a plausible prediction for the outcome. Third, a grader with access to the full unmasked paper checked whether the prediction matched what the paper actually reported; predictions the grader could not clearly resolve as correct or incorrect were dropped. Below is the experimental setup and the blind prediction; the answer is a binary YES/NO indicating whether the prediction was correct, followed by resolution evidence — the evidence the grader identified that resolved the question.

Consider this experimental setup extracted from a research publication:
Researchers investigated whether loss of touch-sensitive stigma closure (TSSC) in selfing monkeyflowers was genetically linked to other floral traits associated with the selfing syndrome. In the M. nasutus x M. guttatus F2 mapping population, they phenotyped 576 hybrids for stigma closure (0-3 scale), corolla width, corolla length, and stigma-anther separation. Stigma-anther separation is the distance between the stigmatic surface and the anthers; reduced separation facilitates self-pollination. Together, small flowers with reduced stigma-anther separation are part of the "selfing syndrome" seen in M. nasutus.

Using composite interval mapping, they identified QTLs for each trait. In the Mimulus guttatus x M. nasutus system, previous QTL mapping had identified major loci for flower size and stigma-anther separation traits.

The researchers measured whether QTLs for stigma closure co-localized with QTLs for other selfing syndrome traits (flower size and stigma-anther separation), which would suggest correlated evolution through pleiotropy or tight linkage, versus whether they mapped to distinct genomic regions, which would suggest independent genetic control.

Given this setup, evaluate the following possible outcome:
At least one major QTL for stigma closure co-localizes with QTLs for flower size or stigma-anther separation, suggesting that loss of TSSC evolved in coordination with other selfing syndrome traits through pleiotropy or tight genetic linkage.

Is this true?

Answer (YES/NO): NO